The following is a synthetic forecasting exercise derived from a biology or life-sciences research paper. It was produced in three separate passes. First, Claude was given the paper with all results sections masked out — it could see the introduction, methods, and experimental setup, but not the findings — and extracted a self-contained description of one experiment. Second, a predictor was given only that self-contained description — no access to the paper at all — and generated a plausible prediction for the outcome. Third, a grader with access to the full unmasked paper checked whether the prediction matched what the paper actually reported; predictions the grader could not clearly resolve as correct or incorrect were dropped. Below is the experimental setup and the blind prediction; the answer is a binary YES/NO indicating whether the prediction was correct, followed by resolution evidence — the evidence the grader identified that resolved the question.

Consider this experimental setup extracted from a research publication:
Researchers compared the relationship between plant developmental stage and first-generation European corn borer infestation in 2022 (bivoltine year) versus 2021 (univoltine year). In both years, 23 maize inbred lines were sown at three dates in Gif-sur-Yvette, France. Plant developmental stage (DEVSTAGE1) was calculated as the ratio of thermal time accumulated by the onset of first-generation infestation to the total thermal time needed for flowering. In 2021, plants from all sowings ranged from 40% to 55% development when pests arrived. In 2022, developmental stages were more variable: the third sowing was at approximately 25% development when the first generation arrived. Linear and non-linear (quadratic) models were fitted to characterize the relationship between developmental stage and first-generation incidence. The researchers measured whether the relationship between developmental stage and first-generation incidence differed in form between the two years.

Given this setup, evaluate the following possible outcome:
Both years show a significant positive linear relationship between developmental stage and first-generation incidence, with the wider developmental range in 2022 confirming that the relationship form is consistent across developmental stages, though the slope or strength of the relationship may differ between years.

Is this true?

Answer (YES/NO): NO